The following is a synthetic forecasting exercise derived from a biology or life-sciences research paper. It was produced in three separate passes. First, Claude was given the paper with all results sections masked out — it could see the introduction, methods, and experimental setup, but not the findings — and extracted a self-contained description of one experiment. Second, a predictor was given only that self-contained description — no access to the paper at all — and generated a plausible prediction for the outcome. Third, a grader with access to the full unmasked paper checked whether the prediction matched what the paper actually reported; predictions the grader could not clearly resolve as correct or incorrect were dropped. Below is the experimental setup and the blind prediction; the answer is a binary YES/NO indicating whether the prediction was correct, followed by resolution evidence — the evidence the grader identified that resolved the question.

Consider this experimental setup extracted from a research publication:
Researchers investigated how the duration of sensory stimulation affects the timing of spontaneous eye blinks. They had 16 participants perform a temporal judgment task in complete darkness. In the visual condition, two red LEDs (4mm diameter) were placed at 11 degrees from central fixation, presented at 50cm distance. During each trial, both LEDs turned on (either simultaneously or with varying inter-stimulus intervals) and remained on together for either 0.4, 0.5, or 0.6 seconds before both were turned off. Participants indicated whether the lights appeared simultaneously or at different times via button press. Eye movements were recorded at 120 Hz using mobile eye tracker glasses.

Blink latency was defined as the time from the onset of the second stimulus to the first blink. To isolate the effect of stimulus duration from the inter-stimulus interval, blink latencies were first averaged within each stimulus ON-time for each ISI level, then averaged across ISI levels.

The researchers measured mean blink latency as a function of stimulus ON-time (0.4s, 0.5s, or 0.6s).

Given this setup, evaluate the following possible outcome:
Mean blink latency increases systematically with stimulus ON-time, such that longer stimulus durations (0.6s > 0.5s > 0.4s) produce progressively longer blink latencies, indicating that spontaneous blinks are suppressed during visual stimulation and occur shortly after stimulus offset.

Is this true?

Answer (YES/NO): YES